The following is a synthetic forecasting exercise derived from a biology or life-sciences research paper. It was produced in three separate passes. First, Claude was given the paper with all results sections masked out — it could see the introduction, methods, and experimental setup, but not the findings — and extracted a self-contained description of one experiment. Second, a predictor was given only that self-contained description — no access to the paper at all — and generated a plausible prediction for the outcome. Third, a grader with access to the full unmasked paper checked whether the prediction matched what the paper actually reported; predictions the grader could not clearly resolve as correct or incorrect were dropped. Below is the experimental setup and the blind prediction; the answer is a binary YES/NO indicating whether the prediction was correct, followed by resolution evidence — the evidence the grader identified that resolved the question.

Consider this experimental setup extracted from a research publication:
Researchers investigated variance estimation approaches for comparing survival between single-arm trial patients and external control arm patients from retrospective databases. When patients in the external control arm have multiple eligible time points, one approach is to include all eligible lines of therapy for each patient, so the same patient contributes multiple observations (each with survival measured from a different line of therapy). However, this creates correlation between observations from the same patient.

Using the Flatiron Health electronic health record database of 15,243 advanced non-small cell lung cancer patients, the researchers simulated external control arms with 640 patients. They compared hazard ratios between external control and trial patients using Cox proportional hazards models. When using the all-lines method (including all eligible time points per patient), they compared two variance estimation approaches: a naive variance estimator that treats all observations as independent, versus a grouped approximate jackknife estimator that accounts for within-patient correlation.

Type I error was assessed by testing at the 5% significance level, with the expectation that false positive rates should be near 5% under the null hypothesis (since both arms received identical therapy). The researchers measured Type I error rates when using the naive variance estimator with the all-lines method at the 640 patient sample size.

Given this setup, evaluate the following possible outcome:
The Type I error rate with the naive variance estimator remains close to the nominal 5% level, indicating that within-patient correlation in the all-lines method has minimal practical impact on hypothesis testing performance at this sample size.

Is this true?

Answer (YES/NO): NO